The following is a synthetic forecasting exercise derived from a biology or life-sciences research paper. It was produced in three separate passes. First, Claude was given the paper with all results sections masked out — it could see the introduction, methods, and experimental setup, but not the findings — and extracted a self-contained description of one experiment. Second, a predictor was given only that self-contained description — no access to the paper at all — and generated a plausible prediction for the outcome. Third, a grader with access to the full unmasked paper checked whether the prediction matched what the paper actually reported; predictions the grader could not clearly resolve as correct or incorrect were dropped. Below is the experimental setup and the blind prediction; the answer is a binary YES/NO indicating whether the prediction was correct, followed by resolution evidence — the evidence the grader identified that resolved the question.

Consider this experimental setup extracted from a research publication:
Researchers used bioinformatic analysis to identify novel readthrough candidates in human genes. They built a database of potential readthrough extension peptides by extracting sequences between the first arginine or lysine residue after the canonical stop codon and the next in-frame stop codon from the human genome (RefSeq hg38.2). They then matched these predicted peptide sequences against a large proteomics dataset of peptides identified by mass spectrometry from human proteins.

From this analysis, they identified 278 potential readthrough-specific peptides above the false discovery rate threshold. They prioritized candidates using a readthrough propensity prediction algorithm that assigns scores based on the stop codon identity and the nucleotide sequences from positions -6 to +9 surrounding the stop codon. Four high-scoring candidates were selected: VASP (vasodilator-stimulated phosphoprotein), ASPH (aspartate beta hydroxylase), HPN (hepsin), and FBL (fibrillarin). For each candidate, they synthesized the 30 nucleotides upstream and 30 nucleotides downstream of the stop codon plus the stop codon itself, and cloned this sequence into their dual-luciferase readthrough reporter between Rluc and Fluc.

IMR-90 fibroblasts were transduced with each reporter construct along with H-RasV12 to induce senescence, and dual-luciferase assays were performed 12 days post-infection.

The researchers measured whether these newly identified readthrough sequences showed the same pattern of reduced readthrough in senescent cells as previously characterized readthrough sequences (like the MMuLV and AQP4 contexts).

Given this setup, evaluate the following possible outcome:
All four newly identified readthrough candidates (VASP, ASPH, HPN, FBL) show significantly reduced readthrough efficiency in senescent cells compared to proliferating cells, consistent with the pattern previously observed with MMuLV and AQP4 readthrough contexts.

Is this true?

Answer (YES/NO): NO